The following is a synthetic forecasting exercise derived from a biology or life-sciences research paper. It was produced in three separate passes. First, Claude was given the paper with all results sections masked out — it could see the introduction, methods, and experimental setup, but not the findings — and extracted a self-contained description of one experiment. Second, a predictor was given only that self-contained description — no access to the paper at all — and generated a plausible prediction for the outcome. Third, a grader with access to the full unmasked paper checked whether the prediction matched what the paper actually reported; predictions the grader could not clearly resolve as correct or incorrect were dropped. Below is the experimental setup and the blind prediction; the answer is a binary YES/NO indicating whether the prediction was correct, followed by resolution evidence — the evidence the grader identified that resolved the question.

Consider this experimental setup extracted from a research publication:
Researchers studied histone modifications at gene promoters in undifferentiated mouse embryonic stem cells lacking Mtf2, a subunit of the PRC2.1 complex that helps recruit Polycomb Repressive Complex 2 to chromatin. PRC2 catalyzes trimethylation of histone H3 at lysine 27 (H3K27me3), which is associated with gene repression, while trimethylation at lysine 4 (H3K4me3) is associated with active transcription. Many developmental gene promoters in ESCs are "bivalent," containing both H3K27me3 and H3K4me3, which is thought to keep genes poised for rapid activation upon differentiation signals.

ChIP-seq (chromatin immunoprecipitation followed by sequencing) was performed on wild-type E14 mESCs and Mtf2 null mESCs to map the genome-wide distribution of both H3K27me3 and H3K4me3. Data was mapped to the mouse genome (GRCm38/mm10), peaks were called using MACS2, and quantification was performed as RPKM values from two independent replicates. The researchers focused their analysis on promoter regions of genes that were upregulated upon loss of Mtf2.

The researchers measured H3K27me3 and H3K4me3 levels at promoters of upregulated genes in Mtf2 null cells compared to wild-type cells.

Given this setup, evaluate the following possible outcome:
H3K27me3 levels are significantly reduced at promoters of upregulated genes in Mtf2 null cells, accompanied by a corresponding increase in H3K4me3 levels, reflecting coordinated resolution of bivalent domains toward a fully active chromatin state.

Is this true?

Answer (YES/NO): YES